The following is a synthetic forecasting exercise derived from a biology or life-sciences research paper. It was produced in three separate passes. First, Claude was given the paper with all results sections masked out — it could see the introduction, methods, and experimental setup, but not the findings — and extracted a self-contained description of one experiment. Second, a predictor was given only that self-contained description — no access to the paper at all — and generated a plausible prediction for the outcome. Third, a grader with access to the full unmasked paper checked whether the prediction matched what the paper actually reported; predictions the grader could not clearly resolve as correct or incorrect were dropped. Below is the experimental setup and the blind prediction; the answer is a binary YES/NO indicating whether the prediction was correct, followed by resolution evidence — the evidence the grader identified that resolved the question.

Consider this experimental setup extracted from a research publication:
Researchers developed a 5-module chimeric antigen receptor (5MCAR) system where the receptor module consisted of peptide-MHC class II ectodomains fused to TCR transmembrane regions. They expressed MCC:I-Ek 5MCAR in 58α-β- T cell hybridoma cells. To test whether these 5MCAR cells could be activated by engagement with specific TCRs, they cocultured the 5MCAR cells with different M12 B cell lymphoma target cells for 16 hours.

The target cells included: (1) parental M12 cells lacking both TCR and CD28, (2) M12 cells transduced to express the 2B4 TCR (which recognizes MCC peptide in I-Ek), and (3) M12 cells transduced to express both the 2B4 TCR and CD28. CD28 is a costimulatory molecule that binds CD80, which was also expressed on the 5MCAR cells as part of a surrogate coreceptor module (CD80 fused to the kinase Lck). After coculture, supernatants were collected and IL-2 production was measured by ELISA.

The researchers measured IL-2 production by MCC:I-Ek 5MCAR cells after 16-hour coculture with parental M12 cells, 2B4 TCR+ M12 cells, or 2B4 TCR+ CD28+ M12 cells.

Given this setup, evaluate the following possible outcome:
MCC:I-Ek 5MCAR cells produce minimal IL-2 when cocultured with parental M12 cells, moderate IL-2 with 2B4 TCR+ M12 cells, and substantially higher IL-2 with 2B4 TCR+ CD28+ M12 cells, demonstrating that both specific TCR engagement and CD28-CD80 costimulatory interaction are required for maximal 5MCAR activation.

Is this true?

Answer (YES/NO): YES